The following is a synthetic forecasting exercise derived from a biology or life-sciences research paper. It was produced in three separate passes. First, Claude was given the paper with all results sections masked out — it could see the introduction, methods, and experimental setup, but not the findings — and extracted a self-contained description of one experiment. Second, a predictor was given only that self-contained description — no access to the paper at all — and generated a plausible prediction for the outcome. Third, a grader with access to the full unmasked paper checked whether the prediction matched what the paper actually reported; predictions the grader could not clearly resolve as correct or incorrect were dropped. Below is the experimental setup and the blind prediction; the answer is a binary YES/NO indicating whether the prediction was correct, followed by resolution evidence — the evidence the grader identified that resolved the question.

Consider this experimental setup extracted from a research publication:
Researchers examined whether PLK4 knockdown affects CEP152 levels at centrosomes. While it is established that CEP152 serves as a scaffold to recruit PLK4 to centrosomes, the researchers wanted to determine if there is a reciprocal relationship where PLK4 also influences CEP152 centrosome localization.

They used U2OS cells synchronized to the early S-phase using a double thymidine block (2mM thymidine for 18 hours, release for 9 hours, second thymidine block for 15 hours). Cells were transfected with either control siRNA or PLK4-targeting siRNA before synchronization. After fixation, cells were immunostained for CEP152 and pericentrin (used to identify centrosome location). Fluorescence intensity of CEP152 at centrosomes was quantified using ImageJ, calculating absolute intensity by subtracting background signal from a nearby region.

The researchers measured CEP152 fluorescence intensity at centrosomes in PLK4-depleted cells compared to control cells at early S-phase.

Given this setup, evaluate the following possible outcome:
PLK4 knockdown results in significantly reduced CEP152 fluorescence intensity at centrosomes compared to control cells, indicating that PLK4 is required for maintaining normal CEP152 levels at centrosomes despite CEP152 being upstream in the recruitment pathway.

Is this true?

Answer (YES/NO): YES